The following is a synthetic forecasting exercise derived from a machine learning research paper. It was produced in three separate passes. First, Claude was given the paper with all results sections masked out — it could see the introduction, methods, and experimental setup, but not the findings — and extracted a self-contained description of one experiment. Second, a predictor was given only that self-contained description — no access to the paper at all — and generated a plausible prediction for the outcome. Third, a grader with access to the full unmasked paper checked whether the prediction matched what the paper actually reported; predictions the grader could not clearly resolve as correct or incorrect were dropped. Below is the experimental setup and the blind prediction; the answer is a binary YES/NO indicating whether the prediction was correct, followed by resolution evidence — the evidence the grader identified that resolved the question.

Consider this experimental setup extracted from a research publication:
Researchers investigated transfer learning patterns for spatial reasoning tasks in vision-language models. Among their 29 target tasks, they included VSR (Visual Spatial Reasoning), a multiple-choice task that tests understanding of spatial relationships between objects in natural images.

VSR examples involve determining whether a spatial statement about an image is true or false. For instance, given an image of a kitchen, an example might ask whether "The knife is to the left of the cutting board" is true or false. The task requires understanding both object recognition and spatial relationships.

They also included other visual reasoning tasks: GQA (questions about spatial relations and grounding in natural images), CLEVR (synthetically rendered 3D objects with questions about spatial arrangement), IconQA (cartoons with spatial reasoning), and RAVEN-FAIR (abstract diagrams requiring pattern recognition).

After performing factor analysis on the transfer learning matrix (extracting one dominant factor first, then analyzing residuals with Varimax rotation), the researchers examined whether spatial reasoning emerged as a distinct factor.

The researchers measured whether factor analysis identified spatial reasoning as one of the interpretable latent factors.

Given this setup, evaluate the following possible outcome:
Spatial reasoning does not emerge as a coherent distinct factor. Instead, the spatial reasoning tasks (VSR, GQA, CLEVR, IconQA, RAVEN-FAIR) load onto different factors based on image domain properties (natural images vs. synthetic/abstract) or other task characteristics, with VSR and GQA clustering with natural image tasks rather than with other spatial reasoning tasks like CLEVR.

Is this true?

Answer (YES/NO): NO